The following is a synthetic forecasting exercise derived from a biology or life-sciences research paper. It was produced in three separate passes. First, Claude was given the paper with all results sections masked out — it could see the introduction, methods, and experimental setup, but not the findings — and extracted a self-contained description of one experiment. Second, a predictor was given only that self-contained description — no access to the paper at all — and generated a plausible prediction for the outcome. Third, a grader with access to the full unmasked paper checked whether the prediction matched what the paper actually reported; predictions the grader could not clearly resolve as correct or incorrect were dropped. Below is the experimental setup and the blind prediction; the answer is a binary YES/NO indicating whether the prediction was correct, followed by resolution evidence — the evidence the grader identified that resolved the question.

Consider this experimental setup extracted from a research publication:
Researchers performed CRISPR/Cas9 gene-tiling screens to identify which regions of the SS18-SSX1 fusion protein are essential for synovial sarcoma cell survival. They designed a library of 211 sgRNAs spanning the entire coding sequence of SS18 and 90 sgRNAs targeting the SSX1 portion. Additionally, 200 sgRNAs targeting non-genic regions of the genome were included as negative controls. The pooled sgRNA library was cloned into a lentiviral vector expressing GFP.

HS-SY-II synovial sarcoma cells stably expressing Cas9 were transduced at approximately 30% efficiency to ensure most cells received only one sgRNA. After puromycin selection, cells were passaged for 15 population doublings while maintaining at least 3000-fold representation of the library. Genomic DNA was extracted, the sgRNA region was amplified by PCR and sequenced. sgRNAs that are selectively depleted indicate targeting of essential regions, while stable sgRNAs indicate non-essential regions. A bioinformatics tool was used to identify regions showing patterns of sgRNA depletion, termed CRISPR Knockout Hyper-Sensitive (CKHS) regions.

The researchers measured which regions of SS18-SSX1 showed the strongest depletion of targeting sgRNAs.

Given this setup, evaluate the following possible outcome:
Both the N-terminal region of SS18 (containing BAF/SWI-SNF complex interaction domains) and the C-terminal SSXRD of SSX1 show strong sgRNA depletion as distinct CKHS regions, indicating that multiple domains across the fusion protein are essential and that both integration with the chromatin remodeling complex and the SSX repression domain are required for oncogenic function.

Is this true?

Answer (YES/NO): NO